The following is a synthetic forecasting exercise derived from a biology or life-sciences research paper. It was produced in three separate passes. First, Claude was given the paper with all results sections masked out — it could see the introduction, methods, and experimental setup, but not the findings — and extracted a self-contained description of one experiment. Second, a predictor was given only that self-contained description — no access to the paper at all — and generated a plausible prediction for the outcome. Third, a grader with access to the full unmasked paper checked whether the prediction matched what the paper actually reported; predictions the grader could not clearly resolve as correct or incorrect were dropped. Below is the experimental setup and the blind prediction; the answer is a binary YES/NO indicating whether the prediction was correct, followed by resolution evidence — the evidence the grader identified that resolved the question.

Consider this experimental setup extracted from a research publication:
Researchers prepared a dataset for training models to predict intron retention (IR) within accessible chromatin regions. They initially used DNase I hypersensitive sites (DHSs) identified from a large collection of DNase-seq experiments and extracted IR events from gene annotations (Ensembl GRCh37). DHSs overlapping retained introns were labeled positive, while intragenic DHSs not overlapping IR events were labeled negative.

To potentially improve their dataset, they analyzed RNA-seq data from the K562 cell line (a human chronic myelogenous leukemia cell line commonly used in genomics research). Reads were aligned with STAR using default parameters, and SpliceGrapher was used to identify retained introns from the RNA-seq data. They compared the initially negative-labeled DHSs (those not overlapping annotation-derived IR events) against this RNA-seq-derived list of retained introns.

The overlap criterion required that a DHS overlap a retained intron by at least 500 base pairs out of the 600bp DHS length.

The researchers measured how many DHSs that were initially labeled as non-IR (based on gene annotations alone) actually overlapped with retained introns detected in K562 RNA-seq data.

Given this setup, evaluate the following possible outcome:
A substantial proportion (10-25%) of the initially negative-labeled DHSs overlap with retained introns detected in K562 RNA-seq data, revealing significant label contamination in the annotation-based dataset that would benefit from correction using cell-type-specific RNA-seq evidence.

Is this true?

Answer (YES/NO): NO